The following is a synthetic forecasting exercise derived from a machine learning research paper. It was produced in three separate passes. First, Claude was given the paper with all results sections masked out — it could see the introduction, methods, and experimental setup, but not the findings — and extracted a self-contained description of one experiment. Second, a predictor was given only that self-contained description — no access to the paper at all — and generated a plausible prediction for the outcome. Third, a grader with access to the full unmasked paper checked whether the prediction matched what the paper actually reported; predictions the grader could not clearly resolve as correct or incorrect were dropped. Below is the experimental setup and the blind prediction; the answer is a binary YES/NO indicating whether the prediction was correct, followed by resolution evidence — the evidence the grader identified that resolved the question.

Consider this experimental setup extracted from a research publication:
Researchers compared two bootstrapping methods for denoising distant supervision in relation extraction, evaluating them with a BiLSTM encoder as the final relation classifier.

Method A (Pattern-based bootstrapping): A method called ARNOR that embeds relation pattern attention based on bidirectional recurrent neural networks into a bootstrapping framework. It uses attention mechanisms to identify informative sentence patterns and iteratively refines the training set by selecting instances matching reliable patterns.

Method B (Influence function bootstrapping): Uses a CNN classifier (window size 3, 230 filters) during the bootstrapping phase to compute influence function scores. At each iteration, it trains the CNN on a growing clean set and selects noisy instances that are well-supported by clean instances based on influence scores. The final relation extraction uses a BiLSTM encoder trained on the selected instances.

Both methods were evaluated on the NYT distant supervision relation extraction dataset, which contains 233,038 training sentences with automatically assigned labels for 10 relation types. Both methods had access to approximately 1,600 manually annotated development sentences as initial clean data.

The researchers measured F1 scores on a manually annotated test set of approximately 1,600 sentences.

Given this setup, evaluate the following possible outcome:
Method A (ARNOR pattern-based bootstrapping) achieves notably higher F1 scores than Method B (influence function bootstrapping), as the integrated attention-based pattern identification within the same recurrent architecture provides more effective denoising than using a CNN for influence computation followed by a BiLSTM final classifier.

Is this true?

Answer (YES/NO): YES